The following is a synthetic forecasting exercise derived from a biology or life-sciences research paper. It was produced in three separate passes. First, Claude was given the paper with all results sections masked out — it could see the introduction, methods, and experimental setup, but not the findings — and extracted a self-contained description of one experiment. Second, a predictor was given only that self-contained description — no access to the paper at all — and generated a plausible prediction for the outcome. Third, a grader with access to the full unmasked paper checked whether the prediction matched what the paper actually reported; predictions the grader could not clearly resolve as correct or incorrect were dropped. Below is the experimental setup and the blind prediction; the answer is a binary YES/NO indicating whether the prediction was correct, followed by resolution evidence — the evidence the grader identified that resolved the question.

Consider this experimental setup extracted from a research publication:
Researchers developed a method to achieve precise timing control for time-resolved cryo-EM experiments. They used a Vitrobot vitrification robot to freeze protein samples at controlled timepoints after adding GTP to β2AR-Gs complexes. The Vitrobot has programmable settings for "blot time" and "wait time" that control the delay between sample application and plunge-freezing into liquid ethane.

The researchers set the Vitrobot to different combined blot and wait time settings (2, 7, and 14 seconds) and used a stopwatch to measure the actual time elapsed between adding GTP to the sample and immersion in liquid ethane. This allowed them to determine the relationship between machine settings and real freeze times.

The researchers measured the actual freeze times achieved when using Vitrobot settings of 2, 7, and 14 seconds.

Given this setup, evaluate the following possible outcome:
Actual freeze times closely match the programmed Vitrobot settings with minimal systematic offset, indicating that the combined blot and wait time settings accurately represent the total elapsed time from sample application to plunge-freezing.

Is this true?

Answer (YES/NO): NO